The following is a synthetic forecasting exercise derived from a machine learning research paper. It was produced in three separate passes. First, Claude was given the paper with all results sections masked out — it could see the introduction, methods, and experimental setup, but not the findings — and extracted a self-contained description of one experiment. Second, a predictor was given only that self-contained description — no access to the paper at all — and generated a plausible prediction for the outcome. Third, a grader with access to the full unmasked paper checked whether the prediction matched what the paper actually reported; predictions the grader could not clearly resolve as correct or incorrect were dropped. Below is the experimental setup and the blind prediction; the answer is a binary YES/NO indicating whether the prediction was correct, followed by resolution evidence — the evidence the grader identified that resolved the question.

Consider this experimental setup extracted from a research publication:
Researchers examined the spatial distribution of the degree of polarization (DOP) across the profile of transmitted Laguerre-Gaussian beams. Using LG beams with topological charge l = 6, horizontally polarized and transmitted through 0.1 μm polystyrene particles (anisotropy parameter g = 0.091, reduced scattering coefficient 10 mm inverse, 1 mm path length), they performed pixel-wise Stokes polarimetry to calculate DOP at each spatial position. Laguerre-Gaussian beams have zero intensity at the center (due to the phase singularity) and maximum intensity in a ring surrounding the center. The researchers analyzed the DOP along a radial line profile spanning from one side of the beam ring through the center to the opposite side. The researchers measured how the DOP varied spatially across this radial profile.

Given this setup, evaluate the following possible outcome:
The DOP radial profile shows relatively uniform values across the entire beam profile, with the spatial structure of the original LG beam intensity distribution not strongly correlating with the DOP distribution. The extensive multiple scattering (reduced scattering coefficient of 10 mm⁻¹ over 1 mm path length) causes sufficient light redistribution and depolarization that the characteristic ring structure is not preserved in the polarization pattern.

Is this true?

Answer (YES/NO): NO